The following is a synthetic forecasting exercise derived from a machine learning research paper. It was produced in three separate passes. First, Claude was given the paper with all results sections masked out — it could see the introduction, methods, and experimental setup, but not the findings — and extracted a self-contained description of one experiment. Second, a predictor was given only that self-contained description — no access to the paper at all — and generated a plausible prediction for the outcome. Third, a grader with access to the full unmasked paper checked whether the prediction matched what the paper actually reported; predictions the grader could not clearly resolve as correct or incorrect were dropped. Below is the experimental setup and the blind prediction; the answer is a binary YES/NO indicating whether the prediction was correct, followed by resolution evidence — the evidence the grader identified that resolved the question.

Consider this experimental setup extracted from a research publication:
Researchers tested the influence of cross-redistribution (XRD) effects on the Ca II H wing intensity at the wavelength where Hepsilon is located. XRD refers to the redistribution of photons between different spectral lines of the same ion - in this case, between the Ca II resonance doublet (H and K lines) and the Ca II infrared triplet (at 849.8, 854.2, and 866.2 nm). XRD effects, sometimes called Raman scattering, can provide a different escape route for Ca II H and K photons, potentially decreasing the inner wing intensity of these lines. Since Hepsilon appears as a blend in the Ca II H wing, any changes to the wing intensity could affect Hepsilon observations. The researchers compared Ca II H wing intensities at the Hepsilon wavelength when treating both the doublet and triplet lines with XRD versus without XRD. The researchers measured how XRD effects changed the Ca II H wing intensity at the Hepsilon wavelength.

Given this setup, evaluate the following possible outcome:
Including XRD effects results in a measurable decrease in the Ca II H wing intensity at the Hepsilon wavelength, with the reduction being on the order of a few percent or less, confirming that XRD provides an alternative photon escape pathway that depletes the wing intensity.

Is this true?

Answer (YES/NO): NO